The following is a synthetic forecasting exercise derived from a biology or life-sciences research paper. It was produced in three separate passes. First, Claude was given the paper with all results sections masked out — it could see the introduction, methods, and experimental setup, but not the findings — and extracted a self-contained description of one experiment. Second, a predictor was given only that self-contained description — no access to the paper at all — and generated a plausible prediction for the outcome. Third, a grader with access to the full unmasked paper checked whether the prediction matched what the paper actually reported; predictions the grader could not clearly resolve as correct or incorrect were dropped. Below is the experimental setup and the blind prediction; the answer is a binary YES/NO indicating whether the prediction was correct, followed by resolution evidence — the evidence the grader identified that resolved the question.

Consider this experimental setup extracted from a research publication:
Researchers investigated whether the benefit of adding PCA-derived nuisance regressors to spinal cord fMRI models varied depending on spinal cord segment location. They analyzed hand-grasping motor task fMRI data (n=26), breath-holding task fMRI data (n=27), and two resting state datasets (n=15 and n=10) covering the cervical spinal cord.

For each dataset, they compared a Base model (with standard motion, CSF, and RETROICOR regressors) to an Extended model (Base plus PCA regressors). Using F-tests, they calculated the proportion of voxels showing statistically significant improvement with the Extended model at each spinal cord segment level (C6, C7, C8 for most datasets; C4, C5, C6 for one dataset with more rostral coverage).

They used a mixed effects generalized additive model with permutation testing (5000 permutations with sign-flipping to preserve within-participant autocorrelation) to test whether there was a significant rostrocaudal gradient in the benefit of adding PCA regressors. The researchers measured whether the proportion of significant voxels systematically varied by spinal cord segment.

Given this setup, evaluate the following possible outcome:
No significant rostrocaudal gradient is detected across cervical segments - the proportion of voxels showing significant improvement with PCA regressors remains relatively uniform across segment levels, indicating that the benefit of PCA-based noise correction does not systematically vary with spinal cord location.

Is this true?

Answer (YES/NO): NO